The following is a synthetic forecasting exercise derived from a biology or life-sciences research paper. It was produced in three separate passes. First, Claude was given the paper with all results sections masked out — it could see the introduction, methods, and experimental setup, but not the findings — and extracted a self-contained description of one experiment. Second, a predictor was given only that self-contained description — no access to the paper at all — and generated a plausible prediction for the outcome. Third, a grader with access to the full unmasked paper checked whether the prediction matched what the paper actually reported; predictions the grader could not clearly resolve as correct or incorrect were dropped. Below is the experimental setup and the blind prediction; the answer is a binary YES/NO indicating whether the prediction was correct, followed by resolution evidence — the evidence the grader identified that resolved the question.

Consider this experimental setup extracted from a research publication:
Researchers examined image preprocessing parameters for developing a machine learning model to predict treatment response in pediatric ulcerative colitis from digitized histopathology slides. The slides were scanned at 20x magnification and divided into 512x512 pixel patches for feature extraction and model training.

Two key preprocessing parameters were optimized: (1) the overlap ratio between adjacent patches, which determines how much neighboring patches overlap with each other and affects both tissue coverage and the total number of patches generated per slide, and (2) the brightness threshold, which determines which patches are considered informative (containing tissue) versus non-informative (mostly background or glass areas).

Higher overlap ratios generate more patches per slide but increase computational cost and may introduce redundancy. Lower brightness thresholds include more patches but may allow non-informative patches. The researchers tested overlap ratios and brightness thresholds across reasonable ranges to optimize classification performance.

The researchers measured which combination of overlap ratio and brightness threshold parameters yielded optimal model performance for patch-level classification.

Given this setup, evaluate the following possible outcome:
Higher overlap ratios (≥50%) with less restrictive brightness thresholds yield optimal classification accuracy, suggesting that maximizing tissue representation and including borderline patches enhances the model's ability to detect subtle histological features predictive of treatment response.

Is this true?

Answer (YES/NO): NO